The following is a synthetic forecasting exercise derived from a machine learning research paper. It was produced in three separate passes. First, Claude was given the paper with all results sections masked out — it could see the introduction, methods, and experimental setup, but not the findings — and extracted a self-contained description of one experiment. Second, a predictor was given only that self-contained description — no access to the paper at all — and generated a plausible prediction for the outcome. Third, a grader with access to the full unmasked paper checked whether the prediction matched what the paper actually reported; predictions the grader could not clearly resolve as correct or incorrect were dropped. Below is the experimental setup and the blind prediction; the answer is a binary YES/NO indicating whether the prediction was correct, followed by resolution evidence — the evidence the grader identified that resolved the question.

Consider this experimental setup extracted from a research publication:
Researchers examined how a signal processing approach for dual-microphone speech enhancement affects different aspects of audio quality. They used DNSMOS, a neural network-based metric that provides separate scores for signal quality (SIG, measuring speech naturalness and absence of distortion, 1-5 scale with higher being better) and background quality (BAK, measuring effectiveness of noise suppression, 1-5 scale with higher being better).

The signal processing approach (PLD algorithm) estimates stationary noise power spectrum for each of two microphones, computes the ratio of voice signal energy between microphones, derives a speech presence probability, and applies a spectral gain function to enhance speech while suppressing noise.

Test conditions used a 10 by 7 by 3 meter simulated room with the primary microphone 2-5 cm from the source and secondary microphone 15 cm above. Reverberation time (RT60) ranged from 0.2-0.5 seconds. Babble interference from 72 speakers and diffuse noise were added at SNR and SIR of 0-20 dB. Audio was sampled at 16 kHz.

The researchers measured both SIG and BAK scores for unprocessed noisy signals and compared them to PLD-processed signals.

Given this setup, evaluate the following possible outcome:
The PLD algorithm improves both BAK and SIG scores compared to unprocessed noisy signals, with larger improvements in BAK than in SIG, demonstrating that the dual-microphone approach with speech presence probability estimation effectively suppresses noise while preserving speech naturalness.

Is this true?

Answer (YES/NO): YES